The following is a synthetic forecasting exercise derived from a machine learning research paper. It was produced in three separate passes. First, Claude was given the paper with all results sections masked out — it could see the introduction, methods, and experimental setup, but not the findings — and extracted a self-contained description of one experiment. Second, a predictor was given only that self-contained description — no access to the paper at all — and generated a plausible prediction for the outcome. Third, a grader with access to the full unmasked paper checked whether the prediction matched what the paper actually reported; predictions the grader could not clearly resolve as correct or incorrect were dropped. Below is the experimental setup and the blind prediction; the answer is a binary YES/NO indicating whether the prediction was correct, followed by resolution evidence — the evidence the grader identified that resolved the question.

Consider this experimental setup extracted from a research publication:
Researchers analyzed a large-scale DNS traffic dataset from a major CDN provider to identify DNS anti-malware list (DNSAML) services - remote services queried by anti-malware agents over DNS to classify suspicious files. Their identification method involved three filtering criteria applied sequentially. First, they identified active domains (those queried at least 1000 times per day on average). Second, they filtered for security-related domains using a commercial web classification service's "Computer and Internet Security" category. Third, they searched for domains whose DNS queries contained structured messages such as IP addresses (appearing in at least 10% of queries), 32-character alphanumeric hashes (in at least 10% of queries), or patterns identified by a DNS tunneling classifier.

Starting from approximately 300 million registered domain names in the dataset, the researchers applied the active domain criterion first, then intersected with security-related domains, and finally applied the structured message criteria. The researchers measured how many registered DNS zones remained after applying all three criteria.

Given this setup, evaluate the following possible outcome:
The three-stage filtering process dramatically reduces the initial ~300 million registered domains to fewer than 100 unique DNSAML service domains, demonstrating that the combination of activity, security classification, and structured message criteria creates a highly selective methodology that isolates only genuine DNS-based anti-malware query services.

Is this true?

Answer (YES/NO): YES